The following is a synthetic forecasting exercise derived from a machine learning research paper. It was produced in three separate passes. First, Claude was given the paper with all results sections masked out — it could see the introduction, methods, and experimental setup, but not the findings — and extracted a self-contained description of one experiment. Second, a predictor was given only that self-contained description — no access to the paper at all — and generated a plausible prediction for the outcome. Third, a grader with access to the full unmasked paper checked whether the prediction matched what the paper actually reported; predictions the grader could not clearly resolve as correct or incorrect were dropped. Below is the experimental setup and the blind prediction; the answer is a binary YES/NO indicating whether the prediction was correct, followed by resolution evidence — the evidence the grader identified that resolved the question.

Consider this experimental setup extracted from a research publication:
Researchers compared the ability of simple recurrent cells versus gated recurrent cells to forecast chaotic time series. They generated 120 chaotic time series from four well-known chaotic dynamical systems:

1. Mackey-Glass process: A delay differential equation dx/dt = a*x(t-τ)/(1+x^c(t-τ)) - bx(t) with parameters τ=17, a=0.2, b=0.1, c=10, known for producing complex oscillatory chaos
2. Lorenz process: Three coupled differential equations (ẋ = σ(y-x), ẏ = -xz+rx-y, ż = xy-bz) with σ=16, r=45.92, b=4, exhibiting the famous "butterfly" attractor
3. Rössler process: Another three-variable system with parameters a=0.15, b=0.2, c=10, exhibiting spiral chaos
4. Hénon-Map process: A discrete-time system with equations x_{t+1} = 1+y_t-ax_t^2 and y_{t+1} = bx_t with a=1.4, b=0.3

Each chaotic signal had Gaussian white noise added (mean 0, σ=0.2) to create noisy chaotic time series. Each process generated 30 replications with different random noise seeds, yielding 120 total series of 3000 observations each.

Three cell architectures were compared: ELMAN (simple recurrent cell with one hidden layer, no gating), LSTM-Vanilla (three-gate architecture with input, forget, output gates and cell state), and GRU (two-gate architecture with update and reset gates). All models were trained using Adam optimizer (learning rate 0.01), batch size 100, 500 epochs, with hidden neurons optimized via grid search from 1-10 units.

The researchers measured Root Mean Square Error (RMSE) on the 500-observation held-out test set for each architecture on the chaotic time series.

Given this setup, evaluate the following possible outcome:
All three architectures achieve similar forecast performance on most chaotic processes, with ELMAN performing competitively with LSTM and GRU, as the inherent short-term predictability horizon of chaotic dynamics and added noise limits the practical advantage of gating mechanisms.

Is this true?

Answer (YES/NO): NO